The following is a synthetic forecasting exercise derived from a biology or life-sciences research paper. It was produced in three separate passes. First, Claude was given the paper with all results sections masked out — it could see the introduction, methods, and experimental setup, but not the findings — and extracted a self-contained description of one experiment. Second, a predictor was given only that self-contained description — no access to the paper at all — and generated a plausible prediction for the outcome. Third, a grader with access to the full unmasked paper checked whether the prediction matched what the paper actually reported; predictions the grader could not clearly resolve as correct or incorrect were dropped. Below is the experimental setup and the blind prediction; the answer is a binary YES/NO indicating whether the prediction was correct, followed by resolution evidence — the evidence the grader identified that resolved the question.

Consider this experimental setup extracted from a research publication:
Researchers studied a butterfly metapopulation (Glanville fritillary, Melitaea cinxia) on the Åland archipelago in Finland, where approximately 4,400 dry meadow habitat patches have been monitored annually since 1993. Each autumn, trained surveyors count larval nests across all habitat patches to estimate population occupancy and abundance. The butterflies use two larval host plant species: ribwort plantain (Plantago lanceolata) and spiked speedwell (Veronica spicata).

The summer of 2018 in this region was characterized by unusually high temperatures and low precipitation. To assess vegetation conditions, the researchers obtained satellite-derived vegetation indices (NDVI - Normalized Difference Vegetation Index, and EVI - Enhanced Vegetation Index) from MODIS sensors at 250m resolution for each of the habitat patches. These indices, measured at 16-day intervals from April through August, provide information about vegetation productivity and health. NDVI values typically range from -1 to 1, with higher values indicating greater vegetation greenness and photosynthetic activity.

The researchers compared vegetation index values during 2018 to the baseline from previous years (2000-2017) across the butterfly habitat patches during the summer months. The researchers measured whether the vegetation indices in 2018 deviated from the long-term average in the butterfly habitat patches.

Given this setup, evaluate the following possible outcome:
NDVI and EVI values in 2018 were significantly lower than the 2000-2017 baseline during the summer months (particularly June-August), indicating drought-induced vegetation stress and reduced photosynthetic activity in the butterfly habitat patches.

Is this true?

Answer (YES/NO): YES